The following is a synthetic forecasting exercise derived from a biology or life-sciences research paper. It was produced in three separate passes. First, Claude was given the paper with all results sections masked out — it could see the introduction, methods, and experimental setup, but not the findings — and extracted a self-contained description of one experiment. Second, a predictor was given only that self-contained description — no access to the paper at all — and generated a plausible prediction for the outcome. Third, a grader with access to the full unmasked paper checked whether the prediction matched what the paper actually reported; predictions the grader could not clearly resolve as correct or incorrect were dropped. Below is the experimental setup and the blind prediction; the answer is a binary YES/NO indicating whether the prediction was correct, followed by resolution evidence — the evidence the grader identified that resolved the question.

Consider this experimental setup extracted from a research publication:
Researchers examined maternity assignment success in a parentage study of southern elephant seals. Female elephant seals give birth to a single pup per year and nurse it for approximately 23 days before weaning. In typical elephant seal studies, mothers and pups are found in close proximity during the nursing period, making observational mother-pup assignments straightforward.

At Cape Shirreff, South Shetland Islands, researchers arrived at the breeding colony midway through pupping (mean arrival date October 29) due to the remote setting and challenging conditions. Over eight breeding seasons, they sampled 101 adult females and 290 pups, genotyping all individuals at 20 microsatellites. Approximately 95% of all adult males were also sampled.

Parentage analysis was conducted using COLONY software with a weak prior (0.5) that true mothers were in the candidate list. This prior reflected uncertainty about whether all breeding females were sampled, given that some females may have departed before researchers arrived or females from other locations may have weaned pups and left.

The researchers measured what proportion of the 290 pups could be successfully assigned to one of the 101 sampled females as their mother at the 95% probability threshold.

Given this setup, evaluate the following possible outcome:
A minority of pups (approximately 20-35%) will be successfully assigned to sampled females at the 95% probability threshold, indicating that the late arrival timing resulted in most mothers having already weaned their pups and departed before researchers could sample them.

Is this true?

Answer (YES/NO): NO